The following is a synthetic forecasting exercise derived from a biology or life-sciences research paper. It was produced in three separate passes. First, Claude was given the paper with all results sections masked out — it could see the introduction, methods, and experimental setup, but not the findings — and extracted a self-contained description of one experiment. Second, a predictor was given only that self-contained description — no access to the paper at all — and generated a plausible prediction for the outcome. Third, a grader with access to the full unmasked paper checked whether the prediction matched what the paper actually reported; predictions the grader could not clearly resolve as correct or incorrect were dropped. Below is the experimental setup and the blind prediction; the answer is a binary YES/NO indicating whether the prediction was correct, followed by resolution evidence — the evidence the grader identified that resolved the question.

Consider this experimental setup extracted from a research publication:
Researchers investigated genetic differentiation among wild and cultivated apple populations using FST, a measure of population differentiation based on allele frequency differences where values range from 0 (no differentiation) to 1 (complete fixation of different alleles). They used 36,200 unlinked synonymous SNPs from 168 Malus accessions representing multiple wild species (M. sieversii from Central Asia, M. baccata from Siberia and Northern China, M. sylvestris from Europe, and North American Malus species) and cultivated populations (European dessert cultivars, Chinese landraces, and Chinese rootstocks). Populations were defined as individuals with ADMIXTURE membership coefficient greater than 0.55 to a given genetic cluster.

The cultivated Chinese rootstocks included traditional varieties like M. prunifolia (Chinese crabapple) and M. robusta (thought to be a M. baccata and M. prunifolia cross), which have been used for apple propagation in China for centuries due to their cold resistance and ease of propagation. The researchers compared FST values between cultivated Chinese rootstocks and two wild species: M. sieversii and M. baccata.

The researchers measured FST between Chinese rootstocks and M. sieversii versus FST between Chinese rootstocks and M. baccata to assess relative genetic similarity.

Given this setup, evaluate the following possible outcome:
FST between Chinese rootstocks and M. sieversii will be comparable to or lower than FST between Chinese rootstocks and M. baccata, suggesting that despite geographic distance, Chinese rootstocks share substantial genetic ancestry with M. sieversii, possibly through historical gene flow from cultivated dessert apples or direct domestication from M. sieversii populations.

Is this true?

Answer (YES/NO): NO